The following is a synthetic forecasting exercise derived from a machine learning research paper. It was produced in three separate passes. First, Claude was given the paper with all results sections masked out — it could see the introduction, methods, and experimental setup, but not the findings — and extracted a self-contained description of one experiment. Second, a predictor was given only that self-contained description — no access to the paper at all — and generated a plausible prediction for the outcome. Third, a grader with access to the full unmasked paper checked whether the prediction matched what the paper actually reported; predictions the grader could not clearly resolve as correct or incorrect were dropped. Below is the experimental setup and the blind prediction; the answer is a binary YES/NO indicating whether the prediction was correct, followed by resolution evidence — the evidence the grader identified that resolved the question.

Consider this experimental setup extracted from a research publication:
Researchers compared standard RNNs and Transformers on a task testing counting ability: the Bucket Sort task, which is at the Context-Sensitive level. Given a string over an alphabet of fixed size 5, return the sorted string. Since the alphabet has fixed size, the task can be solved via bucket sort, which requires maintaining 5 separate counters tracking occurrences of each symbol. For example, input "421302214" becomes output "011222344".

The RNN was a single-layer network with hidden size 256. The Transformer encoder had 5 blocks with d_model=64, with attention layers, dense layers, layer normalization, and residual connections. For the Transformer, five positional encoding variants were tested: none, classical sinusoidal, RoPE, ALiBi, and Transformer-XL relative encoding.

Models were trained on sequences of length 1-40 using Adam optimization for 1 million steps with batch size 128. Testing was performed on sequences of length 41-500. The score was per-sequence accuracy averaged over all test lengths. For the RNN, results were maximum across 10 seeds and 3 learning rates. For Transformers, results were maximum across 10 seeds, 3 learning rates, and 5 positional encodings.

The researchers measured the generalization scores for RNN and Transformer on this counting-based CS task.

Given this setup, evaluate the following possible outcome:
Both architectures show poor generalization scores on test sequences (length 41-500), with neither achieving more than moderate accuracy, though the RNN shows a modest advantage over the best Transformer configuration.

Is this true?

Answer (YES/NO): NO